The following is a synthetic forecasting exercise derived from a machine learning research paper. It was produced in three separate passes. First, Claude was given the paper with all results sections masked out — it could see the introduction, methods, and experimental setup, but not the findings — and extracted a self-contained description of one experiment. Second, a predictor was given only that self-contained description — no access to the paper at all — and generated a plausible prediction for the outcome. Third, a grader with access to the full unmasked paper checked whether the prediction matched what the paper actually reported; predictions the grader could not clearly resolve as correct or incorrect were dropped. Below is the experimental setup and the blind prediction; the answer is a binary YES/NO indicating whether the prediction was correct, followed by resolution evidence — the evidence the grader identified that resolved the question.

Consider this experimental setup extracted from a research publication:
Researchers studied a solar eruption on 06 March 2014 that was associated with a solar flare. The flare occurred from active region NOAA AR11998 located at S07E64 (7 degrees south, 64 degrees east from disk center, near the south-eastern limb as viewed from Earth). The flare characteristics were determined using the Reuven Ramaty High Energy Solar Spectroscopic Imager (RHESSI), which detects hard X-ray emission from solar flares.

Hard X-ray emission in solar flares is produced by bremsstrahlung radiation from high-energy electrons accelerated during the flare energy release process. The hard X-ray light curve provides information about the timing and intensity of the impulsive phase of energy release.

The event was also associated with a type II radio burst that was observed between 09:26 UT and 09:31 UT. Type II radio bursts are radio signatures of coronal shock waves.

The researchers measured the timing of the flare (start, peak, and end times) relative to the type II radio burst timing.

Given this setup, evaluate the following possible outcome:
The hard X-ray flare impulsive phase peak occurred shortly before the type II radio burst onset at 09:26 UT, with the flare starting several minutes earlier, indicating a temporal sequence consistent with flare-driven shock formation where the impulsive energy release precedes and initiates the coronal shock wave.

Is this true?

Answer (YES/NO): YES